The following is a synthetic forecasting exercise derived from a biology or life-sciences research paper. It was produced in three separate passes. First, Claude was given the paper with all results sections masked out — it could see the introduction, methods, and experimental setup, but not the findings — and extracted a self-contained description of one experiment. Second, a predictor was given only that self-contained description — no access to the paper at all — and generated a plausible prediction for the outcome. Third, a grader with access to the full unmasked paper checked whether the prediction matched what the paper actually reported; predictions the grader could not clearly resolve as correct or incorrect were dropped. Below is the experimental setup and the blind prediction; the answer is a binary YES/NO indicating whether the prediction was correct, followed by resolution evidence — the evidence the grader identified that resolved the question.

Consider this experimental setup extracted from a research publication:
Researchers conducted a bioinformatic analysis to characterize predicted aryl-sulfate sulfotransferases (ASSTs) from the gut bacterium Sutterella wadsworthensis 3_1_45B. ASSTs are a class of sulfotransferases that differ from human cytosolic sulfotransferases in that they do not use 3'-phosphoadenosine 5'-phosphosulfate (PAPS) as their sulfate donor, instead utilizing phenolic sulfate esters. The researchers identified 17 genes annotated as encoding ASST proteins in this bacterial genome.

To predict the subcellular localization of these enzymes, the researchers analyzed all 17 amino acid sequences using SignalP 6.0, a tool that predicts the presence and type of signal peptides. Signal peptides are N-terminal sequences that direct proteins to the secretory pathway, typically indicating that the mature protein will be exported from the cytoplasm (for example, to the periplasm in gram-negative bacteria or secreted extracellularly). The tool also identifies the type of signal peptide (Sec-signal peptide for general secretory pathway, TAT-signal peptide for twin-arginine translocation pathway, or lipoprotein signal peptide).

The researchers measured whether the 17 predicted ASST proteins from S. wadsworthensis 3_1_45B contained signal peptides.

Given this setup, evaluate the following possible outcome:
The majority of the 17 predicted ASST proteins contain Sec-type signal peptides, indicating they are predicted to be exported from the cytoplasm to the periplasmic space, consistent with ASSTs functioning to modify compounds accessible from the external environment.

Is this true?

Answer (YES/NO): YES